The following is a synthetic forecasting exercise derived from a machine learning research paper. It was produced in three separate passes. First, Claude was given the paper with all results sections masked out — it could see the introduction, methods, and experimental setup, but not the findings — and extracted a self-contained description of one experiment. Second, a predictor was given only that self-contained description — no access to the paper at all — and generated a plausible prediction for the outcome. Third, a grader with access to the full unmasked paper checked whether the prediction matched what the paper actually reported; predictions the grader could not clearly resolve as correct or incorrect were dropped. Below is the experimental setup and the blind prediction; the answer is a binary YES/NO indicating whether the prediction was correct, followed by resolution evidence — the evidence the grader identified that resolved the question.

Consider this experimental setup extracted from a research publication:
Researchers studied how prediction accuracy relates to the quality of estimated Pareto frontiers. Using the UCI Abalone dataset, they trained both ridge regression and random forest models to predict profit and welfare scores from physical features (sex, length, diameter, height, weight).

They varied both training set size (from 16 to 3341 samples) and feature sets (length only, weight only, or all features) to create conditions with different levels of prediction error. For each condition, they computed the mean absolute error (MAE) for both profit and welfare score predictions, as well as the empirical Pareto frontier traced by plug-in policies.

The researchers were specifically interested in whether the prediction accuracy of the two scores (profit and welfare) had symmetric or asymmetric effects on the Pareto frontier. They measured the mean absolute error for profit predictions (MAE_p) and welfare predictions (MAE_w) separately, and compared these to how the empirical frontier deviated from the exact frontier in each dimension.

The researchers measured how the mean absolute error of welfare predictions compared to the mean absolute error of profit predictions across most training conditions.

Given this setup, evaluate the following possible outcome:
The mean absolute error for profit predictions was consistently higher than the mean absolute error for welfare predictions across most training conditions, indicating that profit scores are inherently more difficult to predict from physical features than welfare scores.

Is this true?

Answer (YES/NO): NO